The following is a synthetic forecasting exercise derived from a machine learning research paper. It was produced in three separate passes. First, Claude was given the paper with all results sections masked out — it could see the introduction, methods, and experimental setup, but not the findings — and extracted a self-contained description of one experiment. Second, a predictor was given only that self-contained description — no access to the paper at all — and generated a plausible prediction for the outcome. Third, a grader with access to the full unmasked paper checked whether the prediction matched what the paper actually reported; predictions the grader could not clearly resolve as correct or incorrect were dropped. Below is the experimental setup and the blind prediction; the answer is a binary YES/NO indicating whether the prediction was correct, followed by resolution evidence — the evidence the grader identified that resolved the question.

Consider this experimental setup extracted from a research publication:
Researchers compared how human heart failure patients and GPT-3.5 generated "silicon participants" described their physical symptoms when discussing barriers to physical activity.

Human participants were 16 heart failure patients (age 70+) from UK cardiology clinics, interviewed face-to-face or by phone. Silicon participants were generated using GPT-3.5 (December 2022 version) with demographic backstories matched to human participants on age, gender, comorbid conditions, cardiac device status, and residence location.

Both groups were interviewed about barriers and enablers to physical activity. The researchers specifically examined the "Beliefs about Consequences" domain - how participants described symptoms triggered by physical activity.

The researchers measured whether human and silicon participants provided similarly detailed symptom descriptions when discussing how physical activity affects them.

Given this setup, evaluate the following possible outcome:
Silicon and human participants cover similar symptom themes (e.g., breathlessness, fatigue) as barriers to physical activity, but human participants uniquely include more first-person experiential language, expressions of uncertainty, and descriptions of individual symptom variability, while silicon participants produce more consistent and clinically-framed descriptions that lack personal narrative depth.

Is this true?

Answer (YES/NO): YES